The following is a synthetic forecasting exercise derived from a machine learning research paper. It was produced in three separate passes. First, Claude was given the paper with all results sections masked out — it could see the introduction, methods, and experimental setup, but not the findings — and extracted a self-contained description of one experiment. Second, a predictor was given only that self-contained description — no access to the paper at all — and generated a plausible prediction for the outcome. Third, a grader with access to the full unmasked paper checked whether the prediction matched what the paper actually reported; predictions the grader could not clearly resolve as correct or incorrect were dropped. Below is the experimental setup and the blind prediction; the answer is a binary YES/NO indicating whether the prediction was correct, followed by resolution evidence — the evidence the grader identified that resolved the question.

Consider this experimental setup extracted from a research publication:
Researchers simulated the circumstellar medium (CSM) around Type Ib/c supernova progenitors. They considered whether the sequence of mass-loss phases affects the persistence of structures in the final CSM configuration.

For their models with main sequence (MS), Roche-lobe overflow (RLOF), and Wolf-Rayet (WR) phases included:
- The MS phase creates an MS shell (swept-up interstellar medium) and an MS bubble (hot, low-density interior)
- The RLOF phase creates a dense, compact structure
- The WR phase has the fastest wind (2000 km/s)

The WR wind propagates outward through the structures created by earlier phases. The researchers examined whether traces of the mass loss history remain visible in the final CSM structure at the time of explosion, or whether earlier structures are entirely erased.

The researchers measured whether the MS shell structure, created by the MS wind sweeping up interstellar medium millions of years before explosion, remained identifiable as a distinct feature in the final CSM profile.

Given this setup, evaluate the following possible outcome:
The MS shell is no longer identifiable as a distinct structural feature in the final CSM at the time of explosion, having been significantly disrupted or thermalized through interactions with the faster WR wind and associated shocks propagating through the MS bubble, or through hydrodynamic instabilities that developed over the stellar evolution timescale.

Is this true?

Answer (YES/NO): NO